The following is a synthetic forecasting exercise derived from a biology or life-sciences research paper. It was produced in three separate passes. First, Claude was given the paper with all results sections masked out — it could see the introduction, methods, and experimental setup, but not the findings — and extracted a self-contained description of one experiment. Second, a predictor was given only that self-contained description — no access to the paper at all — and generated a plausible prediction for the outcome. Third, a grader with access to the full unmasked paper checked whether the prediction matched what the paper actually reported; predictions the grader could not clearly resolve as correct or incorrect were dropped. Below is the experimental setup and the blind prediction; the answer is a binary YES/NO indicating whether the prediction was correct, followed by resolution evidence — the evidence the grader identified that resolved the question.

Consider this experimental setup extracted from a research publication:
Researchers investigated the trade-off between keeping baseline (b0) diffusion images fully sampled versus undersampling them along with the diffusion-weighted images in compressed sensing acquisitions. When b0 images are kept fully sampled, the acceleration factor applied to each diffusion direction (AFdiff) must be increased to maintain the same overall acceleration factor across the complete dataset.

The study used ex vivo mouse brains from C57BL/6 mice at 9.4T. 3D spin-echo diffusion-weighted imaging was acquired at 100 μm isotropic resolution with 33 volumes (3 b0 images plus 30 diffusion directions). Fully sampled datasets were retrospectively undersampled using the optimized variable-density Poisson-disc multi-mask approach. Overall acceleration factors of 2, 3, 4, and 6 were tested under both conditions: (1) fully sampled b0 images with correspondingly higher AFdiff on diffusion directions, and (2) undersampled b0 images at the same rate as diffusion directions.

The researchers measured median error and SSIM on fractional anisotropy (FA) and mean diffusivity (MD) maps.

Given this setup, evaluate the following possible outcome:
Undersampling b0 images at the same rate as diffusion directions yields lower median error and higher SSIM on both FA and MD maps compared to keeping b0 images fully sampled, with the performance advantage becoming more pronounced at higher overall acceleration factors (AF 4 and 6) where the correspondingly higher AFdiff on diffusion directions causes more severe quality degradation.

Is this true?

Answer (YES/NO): NO